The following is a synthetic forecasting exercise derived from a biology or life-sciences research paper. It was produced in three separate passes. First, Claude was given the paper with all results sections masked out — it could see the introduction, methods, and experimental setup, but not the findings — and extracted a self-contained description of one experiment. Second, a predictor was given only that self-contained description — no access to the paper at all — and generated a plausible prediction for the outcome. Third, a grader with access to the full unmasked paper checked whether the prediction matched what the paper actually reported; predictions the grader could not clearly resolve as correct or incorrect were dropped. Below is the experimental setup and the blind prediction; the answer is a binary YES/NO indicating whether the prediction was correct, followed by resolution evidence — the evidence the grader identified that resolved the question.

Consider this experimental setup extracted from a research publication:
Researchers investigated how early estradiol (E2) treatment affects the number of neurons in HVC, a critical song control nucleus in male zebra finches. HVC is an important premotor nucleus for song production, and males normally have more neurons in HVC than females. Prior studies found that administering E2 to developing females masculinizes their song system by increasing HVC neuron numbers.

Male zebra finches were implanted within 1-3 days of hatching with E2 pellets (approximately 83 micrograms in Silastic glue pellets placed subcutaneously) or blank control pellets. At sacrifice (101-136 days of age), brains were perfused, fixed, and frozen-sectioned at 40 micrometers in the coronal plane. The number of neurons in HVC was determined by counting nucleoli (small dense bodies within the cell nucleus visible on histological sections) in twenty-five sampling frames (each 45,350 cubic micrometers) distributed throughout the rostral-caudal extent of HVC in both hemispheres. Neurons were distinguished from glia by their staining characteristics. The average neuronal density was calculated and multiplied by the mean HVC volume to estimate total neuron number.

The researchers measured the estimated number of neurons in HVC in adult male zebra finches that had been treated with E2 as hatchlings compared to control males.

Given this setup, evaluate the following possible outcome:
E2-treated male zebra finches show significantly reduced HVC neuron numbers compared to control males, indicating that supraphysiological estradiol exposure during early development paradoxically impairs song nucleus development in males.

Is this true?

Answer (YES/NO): YES